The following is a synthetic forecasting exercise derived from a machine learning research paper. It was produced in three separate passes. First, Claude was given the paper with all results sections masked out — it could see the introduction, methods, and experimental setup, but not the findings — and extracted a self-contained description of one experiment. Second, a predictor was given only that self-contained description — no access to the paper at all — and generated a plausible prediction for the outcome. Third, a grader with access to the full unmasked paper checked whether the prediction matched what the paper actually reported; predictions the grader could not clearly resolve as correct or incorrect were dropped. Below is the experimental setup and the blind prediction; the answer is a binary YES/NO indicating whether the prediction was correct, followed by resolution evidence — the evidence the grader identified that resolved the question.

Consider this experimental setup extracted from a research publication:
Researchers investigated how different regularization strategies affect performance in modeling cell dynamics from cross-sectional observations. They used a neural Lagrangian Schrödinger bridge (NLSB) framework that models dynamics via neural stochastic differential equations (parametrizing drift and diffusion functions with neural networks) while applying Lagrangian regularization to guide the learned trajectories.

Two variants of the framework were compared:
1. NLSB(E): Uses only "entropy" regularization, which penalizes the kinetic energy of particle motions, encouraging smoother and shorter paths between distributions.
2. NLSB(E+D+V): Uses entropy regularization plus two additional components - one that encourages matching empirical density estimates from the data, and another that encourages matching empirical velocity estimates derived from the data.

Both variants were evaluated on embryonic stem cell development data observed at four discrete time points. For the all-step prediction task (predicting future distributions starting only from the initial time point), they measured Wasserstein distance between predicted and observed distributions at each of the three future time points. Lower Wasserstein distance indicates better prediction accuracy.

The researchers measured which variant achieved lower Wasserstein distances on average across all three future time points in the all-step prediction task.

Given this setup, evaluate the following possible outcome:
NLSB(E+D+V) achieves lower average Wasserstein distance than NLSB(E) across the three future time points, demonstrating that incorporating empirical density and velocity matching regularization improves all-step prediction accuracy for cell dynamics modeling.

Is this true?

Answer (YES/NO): NO